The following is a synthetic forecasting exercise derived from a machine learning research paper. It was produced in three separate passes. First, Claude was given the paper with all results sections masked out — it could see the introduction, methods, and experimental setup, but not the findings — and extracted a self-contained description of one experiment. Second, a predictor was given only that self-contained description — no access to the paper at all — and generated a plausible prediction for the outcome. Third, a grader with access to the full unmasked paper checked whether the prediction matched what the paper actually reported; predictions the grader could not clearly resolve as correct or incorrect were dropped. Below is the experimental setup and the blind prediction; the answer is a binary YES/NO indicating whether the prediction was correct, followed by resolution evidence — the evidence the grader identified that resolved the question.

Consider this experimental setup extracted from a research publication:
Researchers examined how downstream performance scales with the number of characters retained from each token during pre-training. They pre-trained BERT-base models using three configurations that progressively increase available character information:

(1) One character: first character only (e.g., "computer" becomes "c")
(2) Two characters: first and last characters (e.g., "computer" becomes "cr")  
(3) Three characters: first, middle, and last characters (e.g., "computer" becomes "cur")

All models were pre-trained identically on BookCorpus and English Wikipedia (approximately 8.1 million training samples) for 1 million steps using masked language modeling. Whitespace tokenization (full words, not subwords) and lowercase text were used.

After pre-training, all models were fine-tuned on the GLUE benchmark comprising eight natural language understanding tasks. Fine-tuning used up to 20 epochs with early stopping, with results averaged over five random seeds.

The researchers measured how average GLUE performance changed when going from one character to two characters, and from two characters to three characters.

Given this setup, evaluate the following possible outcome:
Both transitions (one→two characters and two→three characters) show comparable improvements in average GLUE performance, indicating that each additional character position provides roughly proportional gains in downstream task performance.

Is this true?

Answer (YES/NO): NO